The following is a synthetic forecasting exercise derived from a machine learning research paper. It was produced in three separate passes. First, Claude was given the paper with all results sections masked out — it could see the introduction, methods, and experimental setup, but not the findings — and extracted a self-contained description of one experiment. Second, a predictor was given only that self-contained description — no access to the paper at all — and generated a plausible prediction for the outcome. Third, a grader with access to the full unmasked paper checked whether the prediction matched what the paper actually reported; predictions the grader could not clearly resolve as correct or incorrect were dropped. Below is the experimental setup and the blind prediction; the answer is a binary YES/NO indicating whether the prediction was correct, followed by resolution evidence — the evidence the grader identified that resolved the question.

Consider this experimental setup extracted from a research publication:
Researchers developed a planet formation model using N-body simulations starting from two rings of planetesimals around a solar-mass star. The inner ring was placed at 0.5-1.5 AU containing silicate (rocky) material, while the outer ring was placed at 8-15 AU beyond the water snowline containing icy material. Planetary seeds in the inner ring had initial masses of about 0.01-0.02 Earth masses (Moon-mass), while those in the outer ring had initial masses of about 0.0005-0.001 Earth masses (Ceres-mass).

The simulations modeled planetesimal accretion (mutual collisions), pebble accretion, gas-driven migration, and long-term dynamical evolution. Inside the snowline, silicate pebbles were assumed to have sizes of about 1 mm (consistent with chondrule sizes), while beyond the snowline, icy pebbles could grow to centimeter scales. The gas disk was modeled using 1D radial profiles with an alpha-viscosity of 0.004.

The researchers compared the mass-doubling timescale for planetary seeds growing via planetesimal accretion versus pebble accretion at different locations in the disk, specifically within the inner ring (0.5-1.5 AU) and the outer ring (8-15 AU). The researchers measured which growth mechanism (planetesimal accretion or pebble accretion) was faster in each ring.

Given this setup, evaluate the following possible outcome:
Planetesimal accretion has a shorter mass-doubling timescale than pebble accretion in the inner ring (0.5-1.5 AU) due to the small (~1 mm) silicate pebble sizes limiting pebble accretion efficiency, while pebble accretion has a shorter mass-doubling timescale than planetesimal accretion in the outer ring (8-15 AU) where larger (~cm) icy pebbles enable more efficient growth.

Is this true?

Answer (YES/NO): YES